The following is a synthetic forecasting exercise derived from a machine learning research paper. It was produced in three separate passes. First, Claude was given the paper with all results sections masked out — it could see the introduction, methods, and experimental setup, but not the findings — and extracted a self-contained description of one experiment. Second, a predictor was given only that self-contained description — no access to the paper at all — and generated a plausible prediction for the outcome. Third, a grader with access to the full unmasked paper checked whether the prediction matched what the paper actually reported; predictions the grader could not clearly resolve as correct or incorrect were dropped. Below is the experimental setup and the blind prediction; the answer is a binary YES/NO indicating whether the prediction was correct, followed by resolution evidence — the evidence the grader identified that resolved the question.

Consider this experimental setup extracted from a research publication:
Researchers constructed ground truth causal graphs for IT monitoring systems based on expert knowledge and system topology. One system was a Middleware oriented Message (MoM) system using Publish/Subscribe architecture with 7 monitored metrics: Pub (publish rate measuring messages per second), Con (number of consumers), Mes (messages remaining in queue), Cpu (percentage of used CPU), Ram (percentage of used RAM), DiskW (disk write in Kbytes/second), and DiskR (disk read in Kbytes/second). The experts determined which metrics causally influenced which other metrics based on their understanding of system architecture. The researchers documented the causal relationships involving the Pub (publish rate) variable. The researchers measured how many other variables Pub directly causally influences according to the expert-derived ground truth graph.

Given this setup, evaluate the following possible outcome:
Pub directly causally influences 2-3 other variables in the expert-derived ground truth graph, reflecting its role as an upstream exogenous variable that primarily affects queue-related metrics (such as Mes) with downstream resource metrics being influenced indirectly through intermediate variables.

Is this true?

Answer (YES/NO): NO